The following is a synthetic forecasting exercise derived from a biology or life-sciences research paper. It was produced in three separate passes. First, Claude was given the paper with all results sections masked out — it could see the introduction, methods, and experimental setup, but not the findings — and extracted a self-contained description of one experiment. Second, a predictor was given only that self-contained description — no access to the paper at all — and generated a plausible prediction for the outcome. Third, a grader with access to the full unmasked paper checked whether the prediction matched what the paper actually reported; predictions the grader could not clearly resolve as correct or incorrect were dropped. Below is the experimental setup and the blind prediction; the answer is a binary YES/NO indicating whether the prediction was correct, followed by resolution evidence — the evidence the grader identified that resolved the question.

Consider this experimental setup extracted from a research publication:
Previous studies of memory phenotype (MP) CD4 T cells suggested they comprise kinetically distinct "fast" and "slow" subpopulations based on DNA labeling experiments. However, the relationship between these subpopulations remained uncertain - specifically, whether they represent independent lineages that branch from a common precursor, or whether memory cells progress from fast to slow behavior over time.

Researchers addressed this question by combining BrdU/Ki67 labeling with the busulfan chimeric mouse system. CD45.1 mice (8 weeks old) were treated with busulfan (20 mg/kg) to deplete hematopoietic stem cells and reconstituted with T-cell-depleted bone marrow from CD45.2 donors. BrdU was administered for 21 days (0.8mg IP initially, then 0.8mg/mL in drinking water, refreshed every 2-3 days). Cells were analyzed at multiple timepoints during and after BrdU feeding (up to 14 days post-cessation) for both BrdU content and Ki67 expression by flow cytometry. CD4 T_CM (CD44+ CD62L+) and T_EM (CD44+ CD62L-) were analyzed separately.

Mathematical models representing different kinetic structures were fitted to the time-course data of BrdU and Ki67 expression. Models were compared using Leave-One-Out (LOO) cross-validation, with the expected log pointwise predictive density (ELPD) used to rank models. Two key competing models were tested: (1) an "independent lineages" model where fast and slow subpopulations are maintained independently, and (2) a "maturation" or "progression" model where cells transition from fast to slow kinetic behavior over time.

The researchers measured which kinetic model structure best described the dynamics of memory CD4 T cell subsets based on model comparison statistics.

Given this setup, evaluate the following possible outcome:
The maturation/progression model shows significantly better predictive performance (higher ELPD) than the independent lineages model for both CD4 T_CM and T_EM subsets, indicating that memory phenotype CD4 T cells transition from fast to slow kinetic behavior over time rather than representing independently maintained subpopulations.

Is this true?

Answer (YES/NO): NO